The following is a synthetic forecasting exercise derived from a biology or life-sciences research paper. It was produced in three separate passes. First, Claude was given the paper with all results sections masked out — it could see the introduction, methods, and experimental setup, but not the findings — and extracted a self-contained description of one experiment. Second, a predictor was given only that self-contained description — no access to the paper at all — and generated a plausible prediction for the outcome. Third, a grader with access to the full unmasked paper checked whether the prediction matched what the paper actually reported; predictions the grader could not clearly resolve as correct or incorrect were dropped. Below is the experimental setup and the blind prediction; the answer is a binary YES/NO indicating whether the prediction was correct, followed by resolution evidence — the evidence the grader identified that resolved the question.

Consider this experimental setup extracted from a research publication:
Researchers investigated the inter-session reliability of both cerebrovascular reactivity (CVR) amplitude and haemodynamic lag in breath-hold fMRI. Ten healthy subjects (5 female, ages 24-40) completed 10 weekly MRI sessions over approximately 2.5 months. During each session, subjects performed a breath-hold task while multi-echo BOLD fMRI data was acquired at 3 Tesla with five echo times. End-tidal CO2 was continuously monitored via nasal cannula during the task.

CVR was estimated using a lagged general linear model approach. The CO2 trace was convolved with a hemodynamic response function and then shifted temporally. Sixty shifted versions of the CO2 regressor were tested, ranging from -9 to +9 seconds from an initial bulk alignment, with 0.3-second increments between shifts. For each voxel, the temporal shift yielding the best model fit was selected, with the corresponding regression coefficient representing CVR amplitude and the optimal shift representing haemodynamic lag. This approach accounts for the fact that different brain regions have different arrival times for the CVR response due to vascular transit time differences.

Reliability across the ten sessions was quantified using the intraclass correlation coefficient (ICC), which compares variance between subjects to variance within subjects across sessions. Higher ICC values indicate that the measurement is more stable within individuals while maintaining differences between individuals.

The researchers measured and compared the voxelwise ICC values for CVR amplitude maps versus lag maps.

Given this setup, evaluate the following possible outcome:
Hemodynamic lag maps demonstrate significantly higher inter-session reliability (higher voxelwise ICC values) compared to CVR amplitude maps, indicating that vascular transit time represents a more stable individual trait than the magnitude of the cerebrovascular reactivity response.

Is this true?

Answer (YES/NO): NO